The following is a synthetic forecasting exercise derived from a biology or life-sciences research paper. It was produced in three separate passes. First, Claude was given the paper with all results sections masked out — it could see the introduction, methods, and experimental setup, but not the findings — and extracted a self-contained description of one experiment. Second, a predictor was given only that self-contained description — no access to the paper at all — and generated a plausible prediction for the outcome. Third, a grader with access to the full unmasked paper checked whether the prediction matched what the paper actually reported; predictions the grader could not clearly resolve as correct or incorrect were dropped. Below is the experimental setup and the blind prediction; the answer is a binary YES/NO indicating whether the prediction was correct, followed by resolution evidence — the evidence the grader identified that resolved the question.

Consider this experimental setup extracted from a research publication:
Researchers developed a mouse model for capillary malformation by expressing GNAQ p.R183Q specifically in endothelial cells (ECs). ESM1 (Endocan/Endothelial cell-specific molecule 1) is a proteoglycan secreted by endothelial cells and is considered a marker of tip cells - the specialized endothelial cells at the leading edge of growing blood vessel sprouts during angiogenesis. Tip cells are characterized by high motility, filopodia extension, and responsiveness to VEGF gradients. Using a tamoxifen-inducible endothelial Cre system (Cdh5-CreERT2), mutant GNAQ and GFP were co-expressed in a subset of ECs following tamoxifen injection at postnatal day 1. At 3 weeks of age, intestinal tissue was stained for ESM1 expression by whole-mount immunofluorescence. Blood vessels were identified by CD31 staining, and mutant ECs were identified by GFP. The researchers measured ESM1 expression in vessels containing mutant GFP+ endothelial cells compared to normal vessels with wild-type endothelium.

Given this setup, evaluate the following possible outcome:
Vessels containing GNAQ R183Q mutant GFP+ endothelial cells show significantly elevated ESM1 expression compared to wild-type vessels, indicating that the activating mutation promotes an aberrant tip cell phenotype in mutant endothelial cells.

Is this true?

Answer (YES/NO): YES